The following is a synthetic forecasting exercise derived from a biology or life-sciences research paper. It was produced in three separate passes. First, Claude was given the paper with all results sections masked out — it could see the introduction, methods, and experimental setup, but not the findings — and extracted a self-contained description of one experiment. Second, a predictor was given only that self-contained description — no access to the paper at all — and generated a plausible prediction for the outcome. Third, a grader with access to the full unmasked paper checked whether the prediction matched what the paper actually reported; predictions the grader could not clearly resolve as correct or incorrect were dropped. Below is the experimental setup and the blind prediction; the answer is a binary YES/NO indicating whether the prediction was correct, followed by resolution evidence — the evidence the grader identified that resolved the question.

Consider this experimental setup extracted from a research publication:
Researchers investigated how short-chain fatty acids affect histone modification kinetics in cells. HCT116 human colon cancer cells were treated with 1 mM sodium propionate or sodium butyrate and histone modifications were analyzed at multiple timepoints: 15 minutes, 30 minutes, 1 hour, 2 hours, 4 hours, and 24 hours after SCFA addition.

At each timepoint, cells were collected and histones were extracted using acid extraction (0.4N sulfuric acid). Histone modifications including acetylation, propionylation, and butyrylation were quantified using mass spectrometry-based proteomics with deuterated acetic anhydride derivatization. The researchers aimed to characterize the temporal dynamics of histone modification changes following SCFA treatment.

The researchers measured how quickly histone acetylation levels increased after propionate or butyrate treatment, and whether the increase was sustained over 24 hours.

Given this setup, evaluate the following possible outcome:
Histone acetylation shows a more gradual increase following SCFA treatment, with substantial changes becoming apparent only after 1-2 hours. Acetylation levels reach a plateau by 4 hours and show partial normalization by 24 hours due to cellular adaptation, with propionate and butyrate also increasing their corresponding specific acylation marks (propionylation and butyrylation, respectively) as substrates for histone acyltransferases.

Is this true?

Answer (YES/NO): NO